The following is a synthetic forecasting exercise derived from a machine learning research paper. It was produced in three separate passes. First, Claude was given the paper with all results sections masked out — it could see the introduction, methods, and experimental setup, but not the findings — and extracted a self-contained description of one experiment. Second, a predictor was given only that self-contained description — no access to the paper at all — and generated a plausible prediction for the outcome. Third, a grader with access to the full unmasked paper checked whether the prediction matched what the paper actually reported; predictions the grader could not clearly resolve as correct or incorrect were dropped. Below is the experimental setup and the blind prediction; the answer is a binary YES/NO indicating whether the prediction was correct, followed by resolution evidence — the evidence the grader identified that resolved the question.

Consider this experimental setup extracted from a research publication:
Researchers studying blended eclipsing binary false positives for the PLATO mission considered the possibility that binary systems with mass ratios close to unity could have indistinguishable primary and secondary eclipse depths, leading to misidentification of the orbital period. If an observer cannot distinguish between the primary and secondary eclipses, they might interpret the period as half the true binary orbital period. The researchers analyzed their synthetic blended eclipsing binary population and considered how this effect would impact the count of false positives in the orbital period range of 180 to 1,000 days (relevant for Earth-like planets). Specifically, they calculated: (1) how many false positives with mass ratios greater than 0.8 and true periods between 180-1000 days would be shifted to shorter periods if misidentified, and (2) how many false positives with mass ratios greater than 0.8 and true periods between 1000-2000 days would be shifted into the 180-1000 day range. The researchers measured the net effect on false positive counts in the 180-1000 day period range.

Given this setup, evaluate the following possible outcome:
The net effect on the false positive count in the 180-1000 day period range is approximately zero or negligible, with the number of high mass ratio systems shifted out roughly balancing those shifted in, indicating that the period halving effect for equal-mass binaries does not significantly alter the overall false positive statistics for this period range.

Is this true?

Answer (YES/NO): NO